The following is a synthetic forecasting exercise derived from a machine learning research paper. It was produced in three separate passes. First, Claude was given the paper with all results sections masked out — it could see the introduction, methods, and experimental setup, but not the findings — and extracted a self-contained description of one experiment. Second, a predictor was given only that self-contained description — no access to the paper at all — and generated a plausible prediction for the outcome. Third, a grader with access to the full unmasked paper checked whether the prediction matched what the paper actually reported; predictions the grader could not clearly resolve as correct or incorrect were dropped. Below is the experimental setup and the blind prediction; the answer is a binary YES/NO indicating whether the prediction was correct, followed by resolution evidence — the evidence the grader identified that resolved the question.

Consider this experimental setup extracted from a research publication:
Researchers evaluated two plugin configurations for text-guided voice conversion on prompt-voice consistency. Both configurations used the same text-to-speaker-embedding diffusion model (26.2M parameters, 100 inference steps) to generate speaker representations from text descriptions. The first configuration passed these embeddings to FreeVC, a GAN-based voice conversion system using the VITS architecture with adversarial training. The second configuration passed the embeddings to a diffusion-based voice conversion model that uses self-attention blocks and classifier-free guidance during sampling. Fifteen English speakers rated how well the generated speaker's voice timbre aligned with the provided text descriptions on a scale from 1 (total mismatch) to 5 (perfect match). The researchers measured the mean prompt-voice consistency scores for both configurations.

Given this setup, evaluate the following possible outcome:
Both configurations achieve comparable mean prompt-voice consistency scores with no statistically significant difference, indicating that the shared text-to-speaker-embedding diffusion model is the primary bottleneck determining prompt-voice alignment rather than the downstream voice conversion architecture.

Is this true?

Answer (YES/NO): NO